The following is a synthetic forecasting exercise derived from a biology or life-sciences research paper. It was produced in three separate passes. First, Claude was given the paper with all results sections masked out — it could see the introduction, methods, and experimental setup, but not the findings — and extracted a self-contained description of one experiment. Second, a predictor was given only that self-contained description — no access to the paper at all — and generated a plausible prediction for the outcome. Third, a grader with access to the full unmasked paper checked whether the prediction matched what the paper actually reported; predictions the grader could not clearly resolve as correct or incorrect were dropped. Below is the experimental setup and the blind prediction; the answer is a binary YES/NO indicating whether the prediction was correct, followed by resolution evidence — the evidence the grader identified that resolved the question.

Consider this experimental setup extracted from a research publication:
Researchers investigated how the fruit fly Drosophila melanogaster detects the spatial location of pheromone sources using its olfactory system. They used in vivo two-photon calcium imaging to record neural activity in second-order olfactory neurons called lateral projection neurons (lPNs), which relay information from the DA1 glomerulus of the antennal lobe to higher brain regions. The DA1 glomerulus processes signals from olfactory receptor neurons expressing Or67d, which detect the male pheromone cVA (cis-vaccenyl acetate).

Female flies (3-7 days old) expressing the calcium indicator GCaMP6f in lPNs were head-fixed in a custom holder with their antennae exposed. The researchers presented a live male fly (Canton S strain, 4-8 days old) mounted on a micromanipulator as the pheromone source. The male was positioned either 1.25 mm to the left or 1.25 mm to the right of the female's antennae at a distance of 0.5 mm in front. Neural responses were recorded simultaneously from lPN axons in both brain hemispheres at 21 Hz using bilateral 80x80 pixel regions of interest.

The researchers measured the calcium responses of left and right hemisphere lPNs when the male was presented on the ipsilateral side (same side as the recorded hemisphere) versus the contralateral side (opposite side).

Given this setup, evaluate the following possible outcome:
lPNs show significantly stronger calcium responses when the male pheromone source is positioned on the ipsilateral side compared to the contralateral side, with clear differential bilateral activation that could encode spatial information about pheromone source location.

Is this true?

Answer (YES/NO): YES